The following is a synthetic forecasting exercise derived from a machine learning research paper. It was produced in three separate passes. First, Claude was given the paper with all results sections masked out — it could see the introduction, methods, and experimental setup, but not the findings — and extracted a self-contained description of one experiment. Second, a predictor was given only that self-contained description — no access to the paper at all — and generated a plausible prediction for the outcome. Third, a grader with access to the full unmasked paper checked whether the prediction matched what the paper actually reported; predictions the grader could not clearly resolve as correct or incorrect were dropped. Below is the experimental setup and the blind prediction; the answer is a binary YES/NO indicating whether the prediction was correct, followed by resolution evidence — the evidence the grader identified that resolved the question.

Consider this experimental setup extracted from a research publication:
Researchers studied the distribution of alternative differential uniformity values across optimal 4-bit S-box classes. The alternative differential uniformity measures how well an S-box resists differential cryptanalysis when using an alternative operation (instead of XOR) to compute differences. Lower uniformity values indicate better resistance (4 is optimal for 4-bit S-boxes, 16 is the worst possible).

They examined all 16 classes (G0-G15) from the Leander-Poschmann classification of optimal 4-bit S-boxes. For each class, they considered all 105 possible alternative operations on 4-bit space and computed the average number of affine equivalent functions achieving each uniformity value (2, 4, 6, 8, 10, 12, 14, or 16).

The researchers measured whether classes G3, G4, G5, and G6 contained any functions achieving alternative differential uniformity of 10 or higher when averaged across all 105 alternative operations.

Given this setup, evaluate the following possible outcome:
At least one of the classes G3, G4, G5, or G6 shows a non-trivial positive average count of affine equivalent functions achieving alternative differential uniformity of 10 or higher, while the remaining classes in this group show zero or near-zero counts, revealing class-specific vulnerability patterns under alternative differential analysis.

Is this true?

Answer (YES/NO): NO